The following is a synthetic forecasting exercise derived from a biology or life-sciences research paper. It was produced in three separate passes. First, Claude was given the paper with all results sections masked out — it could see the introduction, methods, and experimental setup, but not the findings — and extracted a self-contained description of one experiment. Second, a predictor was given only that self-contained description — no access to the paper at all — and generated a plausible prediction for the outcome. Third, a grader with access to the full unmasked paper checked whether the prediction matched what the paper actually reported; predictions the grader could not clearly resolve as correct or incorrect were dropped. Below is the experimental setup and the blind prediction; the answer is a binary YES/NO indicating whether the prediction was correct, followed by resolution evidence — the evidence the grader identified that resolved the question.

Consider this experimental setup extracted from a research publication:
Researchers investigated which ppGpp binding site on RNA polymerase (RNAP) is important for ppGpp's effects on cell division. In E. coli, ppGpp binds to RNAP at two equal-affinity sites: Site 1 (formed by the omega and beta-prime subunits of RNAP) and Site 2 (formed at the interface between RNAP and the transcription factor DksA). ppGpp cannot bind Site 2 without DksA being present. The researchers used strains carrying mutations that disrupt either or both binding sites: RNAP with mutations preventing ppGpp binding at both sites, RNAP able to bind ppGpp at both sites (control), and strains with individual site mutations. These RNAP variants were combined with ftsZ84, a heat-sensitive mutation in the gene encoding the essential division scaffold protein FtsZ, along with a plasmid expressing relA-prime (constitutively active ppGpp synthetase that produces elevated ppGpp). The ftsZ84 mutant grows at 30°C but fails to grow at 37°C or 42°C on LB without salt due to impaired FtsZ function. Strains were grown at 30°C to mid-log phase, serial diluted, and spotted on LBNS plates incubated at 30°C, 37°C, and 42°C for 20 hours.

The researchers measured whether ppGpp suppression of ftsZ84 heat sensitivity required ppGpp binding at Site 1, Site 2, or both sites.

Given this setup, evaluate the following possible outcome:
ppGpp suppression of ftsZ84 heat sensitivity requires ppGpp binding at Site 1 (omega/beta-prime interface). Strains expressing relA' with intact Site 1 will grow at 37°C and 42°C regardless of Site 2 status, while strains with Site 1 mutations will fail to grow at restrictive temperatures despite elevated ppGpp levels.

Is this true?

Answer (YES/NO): NO